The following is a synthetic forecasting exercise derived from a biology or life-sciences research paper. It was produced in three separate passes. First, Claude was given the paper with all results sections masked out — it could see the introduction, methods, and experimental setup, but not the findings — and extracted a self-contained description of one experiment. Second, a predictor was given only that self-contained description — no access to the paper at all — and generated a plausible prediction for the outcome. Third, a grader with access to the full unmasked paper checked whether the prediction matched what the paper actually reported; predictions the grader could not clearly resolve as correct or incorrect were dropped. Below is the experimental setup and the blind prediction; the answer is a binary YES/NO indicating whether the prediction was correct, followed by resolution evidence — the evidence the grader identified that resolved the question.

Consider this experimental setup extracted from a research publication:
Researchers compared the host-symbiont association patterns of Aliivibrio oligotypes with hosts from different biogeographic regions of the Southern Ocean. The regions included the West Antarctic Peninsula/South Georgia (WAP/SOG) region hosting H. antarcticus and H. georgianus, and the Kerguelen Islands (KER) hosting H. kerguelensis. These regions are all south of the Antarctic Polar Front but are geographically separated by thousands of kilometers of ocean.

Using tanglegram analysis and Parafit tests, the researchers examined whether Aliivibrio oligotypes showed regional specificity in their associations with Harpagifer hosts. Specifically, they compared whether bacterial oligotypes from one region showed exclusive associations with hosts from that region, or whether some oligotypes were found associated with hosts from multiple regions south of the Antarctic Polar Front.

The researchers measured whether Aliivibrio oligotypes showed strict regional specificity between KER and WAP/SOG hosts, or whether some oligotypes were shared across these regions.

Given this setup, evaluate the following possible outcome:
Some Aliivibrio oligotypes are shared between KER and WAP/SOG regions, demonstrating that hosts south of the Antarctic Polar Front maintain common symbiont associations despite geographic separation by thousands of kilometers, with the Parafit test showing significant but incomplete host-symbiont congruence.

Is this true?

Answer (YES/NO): YES